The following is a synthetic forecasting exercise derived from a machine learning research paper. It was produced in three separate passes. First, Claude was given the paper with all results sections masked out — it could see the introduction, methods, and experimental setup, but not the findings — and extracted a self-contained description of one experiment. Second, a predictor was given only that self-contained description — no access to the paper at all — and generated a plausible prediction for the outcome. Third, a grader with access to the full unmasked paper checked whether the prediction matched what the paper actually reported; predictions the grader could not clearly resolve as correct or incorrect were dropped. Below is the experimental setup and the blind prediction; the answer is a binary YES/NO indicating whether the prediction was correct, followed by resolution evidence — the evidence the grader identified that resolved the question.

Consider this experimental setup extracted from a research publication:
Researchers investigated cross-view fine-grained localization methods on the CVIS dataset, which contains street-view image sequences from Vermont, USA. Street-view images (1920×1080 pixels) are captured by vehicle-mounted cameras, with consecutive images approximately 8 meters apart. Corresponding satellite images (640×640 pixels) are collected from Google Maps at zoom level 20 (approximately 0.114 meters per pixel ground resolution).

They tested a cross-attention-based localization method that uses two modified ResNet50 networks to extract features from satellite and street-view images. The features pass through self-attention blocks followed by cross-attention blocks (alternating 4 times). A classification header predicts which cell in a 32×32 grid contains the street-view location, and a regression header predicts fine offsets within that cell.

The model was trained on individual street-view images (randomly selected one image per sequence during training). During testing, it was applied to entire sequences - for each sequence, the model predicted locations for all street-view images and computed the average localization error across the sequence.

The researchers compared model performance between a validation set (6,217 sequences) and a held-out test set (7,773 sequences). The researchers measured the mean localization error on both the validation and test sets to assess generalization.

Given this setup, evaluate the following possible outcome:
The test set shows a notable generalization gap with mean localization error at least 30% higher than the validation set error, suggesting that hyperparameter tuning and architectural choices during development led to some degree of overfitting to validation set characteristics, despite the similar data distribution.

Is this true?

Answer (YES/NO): NO